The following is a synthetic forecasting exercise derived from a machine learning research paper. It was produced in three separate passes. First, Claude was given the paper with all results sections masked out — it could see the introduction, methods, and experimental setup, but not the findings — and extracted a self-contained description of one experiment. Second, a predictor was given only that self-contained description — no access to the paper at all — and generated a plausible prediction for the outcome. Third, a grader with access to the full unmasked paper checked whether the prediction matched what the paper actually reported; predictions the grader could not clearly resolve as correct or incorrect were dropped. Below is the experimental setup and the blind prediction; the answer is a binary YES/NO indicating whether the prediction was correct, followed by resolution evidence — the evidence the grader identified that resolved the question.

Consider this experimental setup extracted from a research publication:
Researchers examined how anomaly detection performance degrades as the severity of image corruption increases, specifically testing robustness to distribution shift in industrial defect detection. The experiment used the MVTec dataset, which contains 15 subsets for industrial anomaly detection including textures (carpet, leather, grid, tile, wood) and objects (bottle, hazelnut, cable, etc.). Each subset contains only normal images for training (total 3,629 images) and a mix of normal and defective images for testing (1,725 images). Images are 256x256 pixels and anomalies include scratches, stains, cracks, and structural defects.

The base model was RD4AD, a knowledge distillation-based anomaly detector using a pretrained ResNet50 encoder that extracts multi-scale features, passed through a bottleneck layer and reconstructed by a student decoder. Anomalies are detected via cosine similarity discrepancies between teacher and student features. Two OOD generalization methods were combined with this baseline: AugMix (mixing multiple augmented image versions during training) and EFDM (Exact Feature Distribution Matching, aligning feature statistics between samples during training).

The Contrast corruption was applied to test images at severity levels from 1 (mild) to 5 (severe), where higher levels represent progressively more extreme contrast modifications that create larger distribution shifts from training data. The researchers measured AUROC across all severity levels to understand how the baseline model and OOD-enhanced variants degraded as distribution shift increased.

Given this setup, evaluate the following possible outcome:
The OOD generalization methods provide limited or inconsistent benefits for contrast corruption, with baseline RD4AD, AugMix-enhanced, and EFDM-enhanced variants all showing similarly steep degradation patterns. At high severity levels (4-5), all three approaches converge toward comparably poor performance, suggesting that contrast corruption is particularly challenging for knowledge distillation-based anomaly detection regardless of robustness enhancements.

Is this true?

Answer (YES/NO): YES